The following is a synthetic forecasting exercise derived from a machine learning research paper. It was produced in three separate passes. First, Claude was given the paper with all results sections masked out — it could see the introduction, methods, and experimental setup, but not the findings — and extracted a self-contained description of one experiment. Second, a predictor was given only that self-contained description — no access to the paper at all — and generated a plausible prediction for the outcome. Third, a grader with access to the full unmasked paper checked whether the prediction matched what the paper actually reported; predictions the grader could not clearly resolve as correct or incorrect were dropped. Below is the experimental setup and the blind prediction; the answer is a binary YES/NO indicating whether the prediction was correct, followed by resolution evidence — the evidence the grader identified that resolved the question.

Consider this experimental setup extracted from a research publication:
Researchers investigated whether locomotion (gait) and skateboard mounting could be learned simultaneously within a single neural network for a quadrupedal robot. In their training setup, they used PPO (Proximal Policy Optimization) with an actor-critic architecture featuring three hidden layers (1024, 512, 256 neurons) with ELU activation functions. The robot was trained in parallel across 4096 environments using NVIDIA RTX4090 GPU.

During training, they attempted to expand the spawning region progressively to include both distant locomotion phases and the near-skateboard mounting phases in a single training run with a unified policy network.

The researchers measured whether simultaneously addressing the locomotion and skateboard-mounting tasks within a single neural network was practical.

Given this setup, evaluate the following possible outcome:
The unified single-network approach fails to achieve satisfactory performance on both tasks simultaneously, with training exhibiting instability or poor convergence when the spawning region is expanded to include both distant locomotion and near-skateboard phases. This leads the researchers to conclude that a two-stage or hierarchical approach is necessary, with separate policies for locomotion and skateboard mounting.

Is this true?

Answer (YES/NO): YES